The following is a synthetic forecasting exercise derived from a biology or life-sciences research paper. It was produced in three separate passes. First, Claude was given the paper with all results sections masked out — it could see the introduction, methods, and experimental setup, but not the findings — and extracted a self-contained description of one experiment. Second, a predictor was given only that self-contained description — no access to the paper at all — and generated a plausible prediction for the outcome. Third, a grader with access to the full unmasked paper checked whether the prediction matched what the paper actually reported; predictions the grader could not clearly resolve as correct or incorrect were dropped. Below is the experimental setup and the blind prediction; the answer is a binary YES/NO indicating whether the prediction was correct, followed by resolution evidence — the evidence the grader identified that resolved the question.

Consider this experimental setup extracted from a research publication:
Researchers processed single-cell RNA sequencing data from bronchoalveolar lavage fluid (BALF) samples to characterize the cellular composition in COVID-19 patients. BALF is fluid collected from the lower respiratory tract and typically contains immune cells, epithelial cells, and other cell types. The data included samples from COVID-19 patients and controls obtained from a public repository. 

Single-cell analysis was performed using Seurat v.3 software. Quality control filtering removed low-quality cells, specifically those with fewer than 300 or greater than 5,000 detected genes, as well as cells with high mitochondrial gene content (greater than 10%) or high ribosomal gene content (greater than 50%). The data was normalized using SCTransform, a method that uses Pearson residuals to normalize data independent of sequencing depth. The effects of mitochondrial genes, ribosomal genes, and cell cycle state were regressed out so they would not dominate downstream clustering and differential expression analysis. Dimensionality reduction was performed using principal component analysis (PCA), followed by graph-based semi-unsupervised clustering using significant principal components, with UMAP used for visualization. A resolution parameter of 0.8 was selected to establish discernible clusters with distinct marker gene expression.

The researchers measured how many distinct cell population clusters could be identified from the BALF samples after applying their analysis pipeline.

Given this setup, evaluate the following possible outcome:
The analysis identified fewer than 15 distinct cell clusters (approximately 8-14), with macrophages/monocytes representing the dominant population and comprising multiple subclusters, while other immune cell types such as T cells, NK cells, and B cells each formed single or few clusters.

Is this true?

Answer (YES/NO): NO